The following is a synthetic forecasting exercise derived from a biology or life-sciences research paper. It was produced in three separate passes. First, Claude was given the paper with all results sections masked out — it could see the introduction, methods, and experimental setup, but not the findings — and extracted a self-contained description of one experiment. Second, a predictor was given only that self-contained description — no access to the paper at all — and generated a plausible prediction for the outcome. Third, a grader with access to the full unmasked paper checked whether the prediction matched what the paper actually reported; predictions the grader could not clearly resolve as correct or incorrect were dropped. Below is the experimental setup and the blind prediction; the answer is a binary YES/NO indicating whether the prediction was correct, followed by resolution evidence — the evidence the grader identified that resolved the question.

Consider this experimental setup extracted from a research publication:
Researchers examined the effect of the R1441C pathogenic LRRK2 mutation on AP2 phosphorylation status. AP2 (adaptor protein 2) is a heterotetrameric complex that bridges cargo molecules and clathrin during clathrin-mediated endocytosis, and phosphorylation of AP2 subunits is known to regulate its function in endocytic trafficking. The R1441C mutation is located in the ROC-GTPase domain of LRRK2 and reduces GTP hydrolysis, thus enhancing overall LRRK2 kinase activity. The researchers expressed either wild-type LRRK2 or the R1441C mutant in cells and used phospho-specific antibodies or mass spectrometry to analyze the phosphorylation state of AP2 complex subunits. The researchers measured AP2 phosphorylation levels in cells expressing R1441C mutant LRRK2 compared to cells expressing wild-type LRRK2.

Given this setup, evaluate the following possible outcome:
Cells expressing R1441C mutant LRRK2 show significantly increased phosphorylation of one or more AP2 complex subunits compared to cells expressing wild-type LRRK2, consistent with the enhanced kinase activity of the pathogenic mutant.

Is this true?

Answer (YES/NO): NO